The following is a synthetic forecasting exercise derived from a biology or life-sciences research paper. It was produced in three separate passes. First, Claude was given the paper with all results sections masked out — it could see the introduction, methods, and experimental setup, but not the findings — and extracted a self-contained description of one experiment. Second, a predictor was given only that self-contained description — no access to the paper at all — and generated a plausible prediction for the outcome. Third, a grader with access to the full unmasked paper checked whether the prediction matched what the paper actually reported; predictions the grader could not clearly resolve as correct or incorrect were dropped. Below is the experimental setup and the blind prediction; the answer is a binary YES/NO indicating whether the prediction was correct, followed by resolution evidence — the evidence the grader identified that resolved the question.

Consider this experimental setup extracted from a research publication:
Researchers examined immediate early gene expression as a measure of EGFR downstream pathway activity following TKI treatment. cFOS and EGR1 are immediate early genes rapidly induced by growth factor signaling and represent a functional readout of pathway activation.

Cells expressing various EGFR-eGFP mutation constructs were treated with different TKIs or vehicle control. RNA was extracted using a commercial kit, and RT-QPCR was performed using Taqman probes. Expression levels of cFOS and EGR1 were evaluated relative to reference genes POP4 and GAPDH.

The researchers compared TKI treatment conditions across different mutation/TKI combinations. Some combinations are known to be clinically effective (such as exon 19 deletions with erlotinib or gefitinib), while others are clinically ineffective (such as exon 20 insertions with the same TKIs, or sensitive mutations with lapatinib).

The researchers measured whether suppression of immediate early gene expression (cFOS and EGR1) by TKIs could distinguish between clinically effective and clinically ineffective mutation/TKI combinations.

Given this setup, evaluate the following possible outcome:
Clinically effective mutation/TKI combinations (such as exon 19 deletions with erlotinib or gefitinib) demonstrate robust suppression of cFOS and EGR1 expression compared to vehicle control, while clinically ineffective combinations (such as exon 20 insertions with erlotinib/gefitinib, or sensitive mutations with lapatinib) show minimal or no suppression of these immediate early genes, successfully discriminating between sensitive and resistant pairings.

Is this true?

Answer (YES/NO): NO